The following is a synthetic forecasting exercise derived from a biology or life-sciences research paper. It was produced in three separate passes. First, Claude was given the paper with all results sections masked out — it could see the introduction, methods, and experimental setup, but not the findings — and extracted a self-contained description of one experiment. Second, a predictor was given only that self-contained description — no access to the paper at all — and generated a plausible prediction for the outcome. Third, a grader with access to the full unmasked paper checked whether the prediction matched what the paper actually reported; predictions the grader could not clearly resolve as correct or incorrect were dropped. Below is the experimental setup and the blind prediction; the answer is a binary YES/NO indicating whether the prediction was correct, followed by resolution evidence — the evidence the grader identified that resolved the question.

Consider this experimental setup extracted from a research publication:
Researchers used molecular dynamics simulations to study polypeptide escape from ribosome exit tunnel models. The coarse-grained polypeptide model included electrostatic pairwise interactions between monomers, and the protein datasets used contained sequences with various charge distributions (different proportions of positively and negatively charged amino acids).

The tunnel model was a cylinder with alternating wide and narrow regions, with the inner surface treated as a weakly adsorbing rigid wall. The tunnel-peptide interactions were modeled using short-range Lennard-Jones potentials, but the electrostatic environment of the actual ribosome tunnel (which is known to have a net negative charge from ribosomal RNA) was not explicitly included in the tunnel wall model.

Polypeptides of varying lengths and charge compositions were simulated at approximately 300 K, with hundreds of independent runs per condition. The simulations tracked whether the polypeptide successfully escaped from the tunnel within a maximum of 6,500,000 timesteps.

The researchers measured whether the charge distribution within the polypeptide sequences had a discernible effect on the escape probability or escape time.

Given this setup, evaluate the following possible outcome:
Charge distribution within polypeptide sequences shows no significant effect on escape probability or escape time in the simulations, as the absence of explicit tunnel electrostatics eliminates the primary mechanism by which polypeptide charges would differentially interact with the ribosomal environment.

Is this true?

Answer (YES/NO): YES